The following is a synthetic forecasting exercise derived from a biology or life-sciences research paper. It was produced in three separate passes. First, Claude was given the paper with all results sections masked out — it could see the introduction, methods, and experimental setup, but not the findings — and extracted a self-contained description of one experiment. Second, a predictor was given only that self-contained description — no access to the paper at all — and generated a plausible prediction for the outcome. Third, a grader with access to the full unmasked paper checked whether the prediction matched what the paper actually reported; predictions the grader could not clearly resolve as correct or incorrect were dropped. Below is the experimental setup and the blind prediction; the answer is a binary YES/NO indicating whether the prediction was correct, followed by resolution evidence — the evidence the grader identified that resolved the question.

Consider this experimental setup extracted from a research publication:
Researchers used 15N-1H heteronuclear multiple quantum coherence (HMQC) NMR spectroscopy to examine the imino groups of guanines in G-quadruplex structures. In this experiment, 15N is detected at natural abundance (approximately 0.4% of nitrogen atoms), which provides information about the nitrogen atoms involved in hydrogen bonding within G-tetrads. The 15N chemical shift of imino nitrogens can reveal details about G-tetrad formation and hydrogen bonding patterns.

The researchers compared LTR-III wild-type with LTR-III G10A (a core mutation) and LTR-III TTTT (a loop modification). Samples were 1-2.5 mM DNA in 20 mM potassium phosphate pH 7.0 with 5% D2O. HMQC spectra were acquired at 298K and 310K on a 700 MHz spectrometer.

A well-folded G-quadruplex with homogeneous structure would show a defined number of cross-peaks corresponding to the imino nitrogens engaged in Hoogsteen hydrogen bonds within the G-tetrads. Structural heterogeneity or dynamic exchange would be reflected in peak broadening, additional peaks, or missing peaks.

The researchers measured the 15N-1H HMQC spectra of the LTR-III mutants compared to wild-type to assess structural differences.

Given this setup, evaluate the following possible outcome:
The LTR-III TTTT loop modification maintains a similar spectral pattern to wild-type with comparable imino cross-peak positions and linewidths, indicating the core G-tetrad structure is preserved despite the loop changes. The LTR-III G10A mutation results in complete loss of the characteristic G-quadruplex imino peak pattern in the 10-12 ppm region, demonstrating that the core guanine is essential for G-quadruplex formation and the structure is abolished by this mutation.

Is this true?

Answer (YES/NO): NO